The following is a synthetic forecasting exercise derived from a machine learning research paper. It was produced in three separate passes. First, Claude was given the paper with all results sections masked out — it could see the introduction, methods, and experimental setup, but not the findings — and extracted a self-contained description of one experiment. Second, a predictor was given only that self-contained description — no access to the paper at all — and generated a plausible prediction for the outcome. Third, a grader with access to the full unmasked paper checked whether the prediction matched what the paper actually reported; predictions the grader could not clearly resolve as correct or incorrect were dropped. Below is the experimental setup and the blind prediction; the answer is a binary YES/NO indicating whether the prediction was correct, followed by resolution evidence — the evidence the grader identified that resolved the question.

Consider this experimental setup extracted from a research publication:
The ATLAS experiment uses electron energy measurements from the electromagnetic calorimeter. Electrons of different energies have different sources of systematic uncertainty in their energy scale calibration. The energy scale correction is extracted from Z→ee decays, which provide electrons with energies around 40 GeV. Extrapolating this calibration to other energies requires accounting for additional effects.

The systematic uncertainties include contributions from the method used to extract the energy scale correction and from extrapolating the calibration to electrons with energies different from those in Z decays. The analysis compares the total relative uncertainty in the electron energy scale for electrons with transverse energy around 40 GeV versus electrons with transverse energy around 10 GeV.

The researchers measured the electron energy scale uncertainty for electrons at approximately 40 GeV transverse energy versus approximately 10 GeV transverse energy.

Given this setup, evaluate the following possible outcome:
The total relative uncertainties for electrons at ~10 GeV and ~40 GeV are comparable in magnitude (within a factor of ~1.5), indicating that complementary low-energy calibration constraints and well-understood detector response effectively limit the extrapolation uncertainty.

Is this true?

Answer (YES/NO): NO